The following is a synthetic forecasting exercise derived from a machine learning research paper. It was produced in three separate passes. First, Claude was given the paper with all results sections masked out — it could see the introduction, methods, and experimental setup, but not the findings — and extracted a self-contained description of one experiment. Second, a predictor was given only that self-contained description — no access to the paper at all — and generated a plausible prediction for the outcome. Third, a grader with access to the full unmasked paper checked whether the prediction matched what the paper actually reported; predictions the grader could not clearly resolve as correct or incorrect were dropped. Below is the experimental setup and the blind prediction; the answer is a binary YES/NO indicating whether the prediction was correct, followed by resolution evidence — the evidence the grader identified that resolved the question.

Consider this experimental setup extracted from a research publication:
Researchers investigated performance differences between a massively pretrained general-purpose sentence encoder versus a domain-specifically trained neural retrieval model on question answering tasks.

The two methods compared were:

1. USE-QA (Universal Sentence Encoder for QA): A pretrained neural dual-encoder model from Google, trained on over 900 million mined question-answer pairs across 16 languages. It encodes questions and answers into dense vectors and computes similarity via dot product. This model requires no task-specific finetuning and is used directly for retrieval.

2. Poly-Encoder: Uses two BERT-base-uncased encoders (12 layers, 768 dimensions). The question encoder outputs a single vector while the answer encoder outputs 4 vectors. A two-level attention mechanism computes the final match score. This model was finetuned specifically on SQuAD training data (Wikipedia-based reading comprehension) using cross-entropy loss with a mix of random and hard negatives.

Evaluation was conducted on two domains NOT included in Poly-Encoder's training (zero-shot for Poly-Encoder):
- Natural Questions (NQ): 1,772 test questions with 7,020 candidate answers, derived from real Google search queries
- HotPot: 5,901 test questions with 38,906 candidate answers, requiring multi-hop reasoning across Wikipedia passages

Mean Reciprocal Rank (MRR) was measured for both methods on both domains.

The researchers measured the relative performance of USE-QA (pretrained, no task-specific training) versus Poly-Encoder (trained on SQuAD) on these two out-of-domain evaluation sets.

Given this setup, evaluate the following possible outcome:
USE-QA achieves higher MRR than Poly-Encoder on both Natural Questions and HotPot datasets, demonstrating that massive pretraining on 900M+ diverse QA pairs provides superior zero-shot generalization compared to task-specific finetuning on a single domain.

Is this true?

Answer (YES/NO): NO